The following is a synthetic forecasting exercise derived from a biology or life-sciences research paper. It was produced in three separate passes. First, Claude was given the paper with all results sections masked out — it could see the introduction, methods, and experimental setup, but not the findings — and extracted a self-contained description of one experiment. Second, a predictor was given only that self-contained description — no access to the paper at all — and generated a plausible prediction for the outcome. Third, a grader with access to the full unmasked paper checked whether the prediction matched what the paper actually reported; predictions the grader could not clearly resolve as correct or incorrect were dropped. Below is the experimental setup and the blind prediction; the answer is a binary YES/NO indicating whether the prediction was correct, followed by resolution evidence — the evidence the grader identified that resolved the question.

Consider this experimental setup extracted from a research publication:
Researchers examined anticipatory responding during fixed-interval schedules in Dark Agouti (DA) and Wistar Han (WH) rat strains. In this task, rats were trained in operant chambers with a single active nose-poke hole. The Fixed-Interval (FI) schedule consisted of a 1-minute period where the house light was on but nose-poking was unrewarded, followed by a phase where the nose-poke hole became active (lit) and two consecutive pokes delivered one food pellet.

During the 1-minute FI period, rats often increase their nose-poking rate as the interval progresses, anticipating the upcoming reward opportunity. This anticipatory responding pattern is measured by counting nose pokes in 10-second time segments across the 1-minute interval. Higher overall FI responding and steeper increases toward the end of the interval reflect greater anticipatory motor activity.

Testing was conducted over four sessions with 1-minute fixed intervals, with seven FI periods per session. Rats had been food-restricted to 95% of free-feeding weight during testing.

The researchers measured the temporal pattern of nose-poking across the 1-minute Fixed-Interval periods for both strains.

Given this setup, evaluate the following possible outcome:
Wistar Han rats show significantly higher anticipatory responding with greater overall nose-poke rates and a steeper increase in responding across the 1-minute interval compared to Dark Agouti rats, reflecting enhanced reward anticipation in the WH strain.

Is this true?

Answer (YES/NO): NO